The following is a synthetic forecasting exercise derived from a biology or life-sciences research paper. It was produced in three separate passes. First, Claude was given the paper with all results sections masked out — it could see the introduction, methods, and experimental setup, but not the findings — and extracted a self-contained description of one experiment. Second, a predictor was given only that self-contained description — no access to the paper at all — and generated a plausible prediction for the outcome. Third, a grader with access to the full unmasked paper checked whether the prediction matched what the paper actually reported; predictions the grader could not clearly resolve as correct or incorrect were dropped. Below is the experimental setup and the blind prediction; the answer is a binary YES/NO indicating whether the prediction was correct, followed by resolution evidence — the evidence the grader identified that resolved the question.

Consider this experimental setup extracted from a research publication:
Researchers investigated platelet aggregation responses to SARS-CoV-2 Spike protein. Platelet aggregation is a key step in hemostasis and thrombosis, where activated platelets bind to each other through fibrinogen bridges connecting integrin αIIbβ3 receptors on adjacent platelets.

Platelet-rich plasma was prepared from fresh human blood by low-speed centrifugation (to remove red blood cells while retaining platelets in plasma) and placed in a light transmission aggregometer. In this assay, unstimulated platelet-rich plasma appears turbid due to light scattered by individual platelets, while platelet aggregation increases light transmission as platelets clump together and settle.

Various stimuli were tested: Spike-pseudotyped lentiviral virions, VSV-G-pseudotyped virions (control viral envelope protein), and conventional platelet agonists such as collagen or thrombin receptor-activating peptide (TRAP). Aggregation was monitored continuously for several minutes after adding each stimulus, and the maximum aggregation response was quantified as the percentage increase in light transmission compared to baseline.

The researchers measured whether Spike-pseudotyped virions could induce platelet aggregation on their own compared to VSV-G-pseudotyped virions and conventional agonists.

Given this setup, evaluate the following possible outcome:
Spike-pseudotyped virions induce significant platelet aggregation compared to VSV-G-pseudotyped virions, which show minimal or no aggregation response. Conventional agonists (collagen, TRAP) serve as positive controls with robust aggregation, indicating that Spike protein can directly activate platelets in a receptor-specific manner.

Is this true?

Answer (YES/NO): YES